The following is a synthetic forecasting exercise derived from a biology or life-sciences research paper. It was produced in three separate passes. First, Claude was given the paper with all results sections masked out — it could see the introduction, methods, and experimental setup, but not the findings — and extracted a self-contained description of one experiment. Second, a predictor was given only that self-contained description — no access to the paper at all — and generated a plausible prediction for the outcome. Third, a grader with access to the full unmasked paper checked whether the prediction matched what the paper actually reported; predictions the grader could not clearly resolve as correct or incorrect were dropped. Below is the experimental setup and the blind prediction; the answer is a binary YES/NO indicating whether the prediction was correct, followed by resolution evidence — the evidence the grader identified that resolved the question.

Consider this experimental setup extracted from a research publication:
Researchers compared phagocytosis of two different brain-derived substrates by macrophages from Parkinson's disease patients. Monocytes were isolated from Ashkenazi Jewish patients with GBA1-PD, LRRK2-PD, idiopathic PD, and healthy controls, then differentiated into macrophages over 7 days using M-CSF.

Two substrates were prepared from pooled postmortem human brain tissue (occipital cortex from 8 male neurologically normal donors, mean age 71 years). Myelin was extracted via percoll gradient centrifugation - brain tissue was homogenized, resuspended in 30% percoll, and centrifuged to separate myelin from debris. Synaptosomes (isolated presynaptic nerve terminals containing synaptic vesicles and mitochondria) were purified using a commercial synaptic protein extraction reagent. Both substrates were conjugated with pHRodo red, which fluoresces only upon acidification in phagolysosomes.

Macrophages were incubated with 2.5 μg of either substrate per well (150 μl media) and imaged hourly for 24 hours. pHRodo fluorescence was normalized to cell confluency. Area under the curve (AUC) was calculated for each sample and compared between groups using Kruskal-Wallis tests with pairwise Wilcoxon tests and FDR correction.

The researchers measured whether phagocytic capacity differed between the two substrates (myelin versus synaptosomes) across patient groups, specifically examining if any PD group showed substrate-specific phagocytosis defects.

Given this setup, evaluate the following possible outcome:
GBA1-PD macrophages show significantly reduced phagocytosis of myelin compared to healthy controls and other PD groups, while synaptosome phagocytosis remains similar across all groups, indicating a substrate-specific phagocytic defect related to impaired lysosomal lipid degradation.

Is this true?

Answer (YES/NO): NO